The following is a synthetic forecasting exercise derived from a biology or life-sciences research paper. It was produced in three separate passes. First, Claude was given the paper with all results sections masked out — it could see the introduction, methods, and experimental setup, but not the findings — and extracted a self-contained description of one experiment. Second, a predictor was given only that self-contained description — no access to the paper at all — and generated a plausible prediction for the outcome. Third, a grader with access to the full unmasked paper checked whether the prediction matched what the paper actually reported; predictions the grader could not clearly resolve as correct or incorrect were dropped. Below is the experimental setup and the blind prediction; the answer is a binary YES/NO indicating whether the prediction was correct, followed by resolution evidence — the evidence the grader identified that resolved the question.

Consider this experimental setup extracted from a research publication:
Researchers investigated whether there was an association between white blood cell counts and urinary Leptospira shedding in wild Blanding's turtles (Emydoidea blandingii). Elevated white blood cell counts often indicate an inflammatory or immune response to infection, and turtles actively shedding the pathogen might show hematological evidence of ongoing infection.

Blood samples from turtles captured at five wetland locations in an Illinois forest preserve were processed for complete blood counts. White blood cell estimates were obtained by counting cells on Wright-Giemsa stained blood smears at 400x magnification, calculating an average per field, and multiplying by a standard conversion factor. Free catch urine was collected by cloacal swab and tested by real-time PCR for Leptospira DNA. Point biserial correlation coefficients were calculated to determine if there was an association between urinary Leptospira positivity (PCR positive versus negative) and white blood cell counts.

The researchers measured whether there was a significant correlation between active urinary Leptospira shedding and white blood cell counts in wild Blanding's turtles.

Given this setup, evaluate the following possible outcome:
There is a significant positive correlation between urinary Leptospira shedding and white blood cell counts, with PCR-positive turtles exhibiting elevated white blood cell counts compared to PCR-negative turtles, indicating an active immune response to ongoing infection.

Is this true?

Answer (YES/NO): NO